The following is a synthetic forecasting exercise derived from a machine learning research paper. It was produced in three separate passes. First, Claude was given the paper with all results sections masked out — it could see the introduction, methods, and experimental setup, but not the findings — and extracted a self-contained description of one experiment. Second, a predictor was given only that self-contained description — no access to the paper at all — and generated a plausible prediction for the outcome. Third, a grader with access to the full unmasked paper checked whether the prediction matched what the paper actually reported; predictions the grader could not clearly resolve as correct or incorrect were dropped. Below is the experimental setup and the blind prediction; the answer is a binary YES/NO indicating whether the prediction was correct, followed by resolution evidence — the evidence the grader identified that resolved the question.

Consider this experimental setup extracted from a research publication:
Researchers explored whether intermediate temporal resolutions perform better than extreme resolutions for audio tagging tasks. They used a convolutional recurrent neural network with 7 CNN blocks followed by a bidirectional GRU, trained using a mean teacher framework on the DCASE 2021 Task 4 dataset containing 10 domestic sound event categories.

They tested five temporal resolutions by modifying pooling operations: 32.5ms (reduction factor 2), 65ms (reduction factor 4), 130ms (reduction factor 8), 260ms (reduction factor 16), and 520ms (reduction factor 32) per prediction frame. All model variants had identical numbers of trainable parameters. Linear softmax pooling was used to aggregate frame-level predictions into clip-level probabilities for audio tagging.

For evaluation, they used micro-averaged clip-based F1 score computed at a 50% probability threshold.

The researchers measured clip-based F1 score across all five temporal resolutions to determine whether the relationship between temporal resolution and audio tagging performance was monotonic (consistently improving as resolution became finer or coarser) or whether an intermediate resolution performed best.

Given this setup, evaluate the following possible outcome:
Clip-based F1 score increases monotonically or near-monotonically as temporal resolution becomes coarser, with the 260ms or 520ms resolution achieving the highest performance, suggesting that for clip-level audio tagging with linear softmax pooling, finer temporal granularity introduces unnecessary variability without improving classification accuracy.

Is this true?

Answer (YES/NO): NO